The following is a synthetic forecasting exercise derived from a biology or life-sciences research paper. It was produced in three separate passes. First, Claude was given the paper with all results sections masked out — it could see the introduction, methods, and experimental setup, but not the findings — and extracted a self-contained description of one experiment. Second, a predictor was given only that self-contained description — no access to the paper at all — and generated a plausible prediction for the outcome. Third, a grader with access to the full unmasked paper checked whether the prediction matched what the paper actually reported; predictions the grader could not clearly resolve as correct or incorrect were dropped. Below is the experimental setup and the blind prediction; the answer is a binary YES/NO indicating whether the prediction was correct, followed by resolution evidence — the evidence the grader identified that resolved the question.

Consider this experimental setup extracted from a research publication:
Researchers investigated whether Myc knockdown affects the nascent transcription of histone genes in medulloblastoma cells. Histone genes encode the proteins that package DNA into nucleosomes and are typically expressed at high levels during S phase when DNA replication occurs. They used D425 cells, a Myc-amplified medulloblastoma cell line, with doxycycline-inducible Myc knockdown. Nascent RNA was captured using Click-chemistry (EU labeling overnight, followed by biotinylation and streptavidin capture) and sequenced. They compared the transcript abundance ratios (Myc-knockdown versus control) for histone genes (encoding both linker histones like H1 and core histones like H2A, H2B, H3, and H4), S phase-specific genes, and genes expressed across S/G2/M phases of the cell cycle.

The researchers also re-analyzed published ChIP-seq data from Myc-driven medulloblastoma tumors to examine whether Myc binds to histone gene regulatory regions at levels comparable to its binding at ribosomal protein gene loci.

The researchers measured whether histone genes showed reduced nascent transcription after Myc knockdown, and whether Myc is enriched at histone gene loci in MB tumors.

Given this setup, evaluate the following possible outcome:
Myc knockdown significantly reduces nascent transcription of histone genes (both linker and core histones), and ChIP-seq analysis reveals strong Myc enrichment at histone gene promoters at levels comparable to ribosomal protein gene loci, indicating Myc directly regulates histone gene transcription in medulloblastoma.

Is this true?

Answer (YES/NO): YES